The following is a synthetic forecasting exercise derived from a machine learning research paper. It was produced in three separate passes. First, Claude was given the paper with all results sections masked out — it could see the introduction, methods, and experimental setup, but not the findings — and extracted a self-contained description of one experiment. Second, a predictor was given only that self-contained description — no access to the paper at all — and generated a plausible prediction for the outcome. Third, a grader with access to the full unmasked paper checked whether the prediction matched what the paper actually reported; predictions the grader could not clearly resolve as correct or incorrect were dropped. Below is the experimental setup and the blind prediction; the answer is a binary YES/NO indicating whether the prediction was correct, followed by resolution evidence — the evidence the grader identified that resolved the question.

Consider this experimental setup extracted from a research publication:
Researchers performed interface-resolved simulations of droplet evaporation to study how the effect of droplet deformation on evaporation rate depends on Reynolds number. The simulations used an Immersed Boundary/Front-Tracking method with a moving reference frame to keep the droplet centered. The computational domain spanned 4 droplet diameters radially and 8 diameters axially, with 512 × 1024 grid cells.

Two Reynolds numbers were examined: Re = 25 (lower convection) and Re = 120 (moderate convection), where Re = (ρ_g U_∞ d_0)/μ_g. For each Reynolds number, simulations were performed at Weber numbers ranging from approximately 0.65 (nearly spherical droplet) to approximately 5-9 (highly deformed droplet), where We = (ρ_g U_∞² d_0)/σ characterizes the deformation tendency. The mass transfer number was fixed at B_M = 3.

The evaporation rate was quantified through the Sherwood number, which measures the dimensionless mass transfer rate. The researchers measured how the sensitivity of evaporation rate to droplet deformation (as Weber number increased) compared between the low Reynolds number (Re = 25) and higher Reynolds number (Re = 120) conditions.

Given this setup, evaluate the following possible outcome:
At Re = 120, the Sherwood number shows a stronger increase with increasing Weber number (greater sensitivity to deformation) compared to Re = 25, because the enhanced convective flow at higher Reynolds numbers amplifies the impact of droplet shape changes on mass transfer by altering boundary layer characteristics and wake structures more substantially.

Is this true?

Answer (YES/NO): YES